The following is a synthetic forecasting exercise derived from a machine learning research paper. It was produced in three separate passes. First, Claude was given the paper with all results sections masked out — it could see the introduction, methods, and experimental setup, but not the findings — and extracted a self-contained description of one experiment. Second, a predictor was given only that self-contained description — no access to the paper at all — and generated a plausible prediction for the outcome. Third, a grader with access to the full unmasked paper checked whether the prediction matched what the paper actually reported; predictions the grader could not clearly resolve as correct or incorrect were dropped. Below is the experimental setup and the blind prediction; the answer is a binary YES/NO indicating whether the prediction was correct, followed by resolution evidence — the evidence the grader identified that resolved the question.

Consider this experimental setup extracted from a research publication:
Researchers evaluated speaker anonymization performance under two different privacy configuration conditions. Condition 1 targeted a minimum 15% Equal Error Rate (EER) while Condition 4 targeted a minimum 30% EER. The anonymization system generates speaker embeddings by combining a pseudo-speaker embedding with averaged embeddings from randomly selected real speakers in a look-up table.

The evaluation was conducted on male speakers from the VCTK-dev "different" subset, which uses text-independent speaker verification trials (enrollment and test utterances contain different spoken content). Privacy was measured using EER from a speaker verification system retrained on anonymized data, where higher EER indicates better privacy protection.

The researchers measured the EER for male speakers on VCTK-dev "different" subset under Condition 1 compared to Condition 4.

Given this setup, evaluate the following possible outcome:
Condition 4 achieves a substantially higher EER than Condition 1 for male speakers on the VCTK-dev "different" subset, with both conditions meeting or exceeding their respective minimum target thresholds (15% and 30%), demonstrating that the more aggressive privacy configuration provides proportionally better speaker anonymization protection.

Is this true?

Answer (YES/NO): YES